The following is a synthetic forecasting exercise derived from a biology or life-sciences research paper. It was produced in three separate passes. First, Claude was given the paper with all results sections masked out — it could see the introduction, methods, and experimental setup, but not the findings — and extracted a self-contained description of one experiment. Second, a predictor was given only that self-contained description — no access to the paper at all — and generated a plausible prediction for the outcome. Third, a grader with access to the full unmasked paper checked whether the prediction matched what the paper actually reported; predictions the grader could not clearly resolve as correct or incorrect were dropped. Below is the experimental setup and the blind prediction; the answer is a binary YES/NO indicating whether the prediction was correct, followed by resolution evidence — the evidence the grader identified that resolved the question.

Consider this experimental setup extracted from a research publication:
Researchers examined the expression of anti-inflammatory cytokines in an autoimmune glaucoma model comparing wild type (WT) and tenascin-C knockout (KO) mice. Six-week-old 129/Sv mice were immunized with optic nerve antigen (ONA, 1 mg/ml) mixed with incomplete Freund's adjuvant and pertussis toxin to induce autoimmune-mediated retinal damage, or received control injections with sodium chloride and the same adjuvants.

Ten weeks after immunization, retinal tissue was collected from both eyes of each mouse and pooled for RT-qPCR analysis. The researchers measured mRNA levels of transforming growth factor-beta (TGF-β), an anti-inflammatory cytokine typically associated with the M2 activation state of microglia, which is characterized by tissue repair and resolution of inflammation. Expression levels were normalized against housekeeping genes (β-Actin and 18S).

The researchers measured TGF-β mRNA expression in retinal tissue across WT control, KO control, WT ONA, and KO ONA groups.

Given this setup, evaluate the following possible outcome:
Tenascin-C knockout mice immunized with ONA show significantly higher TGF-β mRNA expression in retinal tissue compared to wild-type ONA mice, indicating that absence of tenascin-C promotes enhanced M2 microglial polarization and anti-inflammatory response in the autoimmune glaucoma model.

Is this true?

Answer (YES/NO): YES